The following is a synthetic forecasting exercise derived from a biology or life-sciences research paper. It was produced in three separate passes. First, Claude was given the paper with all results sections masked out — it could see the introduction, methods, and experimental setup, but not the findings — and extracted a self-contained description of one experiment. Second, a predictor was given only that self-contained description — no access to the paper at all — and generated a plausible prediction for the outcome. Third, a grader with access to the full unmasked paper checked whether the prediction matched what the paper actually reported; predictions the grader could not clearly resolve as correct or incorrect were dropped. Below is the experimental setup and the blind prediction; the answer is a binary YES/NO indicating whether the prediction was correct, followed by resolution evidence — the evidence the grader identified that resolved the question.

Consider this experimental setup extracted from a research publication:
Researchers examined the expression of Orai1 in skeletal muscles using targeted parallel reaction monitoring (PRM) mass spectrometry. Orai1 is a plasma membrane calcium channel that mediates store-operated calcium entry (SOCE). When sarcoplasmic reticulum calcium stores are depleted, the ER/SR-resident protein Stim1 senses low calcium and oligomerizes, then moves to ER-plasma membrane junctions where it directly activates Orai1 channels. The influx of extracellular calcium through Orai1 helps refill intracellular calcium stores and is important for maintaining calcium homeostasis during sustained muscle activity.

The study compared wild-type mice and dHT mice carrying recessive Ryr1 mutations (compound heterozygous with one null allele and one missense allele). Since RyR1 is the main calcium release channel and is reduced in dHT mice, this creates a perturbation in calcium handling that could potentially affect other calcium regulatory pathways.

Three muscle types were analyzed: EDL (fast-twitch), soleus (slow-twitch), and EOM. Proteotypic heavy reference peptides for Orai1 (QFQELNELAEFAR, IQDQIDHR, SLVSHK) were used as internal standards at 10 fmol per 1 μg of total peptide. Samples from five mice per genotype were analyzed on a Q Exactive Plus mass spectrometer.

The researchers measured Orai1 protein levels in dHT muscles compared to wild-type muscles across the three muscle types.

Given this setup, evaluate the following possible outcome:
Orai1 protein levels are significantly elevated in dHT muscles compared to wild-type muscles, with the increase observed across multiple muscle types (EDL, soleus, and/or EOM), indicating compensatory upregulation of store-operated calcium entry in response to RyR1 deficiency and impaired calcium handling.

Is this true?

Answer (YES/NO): NO